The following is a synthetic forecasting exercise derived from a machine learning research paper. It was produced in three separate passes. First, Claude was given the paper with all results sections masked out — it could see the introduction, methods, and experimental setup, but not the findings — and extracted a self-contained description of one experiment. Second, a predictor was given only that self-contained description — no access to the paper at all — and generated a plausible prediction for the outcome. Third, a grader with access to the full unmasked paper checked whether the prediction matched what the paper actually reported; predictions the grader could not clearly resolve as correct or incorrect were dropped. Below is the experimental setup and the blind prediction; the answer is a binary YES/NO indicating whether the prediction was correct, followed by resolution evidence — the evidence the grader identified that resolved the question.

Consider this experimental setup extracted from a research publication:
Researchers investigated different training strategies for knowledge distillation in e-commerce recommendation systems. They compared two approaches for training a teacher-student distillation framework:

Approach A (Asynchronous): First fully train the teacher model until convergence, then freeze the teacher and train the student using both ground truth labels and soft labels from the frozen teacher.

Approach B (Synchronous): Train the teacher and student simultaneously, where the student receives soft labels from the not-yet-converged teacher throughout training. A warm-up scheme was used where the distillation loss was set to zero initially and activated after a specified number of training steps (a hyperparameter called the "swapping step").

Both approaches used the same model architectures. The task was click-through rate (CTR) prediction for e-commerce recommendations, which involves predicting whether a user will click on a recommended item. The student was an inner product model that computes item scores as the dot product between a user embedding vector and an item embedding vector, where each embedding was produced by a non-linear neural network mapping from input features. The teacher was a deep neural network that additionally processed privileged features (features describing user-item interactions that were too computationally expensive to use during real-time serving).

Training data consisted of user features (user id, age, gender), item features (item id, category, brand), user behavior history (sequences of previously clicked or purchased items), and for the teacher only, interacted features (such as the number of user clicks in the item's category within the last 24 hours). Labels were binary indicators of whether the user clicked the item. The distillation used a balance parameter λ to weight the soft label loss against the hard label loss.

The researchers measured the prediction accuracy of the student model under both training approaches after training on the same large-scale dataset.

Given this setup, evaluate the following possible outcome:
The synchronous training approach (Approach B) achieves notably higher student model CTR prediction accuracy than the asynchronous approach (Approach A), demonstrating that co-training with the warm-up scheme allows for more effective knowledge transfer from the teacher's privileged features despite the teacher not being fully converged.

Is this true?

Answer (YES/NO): NO